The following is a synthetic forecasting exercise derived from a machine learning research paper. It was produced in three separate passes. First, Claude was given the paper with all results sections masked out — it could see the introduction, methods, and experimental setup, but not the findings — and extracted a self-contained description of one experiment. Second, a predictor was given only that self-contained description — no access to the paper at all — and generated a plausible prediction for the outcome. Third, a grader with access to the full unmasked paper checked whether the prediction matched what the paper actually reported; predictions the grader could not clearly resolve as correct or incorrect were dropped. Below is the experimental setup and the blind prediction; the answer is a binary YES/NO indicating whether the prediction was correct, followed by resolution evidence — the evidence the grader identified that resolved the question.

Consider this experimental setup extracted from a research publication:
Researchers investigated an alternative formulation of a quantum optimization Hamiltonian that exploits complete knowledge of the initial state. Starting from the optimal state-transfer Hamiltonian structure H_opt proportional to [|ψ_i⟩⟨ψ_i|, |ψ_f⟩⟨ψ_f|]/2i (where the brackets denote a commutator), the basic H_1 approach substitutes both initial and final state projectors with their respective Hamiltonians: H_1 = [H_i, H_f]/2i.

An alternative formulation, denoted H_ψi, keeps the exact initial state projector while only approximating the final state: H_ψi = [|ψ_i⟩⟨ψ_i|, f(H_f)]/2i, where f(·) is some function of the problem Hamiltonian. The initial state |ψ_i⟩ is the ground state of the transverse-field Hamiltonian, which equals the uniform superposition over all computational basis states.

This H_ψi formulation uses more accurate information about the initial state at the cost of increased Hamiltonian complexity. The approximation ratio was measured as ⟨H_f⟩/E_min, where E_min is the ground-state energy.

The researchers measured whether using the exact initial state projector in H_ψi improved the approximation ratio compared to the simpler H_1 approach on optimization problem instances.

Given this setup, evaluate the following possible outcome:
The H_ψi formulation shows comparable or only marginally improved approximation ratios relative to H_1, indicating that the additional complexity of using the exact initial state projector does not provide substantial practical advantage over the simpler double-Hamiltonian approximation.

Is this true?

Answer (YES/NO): NO